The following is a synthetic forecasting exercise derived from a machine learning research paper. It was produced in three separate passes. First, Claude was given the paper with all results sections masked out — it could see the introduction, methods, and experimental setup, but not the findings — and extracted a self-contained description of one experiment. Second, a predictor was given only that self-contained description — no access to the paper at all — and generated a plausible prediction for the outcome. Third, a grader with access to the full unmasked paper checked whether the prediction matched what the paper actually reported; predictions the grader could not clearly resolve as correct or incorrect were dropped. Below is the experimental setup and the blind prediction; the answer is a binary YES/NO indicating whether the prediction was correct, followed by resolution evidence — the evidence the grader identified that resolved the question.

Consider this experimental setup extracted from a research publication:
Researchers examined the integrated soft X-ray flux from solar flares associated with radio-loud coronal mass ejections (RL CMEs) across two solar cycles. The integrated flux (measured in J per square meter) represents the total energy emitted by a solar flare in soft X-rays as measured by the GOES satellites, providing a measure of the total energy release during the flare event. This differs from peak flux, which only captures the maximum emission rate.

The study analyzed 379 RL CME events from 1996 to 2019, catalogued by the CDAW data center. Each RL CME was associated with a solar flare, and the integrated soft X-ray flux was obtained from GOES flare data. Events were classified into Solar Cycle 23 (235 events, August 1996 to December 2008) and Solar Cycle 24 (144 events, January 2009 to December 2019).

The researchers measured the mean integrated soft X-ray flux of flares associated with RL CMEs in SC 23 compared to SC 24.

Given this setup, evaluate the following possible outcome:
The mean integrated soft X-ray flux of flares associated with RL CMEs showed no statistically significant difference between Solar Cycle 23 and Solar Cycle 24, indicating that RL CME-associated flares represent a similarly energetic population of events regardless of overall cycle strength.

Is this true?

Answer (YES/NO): YES